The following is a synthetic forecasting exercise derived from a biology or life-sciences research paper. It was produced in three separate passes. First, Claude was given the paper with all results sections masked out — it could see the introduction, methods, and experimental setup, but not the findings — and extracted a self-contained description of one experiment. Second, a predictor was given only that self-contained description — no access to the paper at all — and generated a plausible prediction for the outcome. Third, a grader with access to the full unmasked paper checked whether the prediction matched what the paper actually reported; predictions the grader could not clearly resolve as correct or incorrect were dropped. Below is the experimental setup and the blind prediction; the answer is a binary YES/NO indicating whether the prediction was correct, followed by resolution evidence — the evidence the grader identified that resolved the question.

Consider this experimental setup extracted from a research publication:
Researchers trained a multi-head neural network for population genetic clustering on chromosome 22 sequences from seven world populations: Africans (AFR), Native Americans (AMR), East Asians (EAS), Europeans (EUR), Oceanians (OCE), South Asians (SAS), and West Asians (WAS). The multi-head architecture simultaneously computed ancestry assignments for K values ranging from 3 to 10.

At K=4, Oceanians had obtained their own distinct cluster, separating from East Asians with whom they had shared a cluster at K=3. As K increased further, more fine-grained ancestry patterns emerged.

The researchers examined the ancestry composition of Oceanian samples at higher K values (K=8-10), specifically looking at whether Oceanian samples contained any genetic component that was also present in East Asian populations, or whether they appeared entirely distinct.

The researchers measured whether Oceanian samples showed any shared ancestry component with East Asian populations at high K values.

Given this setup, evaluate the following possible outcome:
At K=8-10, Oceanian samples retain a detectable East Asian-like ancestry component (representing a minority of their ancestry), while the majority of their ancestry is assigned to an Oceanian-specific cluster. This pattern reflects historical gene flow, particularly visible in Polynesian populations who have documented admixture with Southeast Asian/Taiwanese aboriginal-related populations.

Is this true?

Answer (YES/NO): YES